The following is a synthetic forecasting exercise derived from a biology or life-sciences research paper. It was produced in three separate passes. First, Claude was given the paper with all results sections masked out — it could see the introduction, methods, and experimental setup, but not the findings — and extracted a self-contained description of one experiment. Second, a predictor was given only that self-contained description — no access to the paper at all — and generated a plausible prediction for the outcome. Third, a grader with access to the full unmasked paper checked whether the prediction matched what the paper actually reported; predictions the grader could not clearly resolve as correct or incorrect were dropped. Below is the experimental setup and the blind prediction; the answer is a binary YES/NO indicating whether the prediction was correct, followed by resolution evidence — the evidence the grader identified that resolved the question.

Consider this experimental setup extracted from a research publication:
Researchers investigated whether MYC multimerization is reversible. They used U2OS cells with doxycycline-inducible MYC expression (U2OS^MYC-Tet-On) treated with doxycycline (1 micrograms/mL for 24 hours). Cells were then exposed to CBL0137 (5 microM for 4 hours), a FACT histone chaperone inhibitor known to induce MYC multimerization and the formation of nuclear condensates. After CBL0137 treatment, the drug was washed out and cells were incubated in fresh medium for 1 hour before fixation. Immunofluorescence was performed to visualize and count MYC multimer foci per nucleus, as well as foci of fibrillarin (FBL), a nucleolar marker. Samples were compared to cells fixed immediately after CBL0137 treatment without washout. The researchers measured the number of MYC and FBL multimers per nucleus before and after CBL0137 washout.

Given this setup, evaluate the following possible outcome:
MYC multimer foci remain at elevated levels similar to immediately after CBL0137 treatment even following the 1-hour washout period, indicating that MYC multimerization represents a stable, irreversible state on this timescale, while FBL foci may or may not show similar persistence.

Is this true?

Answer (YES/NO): NO